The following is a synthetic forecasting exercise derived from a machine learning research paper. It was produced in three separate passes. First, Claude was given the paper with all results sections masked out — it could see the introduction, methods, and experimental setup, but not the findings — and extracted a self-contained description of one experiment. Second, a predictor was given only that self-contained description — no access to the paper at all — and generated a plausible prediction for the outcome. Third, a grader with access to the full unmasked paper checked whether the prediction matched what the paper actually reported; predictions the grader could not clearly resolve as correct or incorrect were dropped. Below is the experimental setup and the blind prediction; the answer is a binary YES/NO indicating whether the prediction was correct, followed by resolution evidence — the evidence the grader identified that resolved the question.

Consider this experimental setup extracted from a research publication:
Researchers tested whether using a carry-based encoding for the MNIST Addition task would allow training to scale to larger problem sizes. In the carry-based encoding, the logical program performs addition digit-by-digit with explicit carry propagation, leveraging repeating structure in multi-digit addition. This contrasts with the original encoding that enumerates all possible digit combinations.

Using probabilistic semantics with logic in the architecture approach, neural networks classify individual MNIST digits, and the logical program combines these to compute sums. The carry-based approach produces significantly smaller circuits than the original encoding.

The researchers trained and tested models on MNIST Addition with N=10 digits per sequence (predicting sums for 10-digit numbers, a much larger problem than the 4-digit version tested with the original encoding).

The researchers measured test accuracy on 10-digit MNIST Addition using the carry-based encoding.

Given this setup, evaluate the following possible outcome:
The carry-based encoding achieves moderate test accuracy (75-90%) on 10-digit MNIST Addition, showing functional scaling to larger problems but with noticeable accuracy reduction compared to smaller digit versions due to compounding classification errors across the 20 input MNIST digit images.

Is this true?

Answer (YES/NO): YES